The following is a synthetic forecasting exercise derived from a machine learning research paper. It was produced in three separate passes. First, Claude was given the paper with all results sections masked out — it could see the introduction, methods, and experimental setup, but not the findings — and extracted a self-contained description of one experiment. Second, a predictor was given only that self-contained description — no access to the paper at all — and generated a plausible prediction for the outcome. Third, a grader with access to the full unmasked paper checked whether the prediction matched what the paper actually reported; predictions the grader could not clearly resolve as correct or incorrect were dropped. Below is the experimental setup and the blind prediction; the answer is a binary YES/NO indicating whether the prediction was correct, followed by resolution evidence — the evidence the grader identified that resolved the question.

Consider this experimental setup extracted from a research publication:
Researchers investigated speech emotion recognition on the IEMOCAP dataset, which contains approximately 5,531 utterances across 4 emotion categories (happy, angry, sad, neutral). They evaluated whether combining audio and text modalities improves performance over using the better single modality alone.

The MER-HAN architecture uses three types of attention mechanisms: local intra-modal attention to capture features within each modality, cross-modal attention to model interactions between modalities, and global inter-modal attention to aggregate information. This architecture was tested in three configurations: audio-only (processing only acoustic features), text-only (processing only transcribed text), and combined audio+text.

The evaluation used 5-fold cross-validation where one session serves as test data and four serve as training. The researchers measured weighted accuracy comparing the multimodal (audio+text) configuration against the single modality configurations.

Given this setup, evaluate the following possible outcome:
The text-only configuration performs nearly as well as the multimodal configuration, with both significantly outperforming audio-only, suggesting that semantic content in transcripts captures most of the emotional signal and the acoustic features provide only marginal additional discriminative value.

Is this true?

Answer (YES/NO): NO